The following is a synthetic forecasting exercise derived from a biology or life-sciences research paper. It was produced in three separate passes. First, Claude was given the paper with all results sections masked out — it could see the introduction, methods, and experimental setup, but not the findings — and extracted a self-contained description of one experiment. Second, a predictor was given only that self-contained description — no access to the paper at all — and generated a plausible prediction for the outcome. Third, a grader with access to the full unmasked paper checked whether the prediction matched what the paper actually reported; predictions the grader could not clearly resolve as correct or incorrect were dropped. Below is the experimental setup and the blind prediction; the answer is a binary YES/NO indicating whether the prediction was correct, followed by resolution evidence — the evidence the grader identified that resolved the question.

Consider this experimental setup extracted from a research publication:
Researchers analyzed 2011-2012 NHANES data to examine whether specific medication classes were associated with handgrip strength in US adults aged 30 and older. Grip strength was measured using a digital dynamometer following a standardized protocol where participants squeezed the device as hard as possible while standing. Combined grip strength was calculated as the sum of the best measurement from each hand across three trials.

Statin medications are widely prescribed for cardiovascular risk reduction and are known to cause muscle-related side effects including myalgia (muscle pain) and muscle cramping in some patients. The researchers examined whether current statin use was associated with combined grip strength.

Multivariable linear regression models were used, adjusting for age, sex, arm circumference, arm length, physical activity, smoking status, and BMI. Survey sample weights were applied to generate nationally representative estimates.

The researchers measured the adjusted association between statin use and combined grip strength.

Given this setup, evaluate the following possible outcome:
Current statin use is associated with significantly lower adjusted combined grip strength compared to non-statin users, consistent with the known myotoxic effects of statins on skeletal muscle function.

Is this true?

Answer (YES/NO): YES